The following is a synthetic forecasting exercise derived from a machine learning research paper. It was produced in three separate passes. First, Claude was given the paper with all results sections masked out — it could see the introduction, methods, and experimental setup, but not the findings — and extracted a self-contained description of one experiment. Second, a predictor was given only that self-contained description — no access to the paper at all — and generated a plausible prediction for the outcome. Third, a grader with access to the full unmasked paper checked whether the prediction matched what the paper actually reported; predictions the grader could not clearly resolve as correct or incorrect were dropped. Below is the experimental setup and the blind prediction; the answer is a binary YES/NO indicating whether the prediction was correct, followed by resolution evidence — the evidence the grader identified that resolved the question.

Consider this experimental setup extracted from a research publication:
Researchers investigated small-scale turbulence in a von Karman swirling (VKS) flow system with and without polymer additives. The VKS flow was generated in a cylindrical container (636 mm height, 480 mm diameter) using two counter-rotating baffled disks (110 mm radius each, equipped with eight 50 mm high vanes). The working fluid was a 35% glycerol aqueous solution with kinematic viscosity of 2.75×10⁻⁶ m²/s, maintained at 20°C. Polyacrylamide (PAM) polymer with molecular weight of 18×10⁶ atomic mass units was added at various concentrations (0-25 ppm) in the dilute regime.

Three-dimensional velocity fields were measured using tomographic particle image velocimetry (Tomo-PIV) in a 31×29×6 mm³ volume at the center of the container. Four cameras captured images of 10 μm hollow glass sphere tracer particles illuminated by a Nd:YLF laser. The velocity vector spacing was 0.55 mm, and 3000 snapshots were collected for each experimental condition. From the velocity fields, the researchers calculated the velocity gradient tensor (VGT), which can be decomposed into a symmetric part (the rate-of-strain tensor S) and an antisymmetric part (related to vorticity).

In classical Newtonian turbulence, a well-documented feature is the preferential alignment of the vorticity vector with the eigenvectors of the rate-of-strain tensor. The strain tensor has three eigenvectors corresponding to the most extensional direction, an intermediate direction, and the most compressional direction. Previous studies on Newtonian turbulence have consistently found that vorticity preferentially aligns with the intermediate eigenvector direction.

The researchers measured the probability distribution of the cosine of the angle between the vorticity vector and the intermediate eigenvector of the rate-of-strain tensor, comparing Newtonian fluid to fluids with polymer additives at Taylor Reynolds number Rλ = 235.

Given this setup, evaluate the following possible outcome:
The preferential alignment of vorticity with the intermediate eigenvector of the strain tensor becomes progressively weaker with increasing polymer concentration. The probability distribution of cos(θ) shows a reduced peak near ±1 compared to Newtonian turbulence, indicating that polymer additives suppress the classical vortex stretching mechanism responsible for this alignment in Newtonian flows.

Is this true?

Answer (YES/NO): NO